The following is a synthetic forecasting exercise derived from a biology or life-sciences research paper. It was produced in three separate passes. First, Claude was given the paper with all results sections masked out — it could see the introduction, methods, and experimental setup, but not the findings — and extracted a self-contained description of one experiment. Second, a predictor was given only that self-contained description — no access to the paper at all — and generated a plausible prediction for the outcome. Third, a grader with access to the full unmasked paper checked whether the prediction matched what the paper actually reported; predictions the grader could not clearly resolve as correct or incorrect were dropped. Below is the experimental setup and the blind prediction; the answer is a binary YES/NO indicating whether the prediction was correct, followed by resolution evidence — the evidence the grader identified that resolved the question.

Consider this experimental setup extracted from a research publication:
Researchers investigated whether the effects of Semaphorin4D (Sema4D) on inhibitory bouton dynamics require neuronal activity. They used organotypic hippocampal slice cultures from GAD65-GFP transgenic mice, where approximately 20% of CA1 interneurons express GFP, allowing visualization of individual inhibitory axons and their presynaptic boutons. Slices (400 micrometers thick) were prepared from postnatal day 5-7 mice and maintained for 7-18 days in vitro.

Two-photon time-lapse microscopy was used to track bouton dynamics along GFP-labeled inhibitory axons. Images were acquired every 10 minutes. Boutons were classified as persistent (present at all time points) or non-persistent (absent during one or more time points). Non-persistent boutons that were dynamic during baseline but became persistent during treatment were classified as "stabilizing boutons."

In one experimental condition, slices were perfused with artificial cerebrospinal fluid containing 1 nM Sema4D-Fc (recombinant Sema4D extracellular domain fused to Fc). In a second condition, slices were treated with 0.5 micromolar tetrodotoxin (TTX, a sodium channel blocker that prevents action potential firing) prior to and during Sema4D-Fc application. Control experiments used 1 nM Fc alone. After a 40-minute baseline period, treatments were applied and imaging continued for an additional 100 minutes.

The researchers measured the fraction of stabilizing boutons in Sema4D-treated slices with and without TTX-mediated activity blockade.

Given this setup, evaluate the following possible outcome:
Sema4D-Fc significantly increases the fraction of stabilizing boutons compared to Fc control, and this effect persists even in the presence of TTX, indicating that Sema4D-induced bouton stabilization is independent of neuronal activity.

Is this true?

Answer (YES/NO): NO